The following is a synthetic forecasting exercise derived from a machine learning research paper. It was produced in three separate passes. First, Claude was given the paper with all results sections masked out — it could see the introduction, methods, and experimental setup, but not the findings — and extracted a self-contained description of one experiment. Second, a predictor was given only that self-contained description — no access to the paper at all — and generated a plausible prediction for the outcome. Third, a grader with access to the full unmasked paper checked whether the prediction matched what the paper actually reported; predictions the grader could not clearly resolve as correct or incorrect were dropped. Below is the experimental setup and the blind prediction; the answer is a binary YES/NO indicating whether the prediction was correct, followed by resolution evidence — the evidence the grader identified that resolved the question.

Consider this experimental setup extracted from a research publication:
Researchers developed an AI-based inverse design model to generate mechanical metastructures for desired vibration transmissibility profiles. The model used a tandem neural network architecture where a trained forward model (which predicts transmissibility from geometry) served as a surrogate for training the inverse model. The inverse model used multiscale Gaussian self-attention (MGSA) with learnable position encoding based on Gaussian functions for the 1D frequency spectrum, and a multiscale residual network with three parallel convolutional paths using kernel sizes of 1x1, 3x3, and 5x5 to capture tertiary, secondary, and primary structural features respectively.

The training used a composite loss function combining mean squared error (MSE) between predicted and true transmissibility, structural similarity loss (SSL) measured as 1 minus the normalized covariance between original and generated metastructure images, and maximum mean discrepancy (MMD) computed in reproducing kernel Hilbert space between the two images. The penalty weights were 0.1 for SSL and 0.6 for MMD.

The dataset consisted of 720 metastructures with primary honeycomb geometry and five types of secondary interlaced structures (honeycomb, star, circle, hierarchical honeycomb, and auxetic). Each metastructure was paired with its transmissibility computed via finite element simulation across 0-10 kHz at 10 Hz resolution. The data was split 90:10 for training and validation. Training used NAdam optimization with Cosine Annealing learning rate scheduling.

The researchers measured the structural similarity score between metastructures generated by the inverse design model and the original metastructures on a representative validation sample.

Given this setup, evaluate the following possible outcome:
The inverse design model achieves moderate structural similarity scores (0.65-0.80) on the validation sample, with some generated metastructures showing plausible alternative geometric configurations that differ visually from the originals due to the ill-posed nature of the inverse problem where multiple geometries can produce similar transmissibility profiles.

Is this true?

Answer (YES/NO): NO